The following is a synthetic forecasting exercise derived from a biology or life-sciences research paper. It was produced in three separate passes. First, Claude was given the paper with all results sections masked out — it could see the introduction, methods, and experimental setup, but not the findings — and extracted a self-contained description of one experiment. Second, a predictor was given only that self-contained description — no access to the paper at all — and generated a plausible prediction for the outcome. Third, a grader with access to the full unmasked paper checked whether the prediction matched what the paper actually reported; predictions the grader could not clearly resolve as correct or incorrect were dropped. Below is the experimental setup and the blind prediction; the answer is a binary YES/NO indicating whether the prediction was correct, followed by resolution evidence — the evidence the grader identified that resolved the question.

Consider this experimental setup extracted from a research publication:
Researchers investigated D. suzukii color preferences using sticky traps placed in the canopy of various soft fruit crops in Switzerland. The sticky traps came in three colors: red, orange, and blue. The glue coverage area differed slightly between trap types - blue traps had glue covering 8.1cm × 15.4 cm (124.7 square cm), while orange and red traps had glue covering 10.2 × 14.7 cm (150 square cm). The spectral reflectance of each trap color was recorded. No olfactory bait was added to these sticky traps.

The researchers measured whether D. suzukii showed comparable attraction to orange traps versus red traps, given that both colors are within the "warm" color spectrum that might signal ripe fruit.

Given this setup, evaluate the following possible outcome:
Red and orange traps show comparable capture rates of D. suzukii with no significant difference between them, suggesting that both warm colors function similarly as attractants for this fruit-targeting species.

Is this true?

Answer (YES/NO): NO